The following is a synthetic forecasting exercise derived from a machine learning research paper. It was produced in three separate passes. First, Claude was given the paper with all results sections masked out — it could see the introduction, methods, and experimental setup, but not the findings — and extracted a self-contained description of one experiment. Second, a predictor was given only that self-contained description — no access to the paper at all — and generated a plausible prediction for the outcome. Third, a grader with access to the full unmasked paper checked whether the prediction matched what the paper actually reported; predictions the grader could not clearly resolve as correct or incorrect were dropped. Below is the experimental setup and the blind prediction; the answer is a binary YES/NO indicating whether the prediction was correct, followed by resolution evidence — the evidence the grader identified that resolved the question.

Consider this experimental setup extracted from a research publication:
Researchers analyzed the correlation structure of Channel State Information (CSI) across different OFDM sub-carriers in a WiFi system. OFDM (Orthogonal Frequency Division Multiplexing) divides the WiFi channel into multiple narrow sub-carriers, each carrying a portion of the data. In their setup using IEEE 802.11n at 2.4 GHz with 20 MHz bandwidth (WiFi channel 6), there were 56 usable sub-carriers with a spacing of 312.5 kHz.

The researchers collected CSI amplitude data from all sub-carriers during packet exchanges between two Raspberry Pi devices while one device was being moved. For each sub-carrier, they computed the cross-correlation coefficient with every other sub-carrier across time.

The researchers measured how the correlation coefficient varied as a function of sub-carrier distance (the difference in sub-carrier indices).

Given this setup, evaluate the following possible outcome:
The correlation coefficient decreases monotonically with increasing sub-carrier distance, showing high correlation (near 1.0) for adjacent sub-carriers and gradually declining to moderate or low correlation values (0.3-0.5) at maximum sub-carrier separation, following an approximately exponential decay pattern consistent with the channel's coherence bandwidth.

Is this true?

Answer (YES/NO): NO